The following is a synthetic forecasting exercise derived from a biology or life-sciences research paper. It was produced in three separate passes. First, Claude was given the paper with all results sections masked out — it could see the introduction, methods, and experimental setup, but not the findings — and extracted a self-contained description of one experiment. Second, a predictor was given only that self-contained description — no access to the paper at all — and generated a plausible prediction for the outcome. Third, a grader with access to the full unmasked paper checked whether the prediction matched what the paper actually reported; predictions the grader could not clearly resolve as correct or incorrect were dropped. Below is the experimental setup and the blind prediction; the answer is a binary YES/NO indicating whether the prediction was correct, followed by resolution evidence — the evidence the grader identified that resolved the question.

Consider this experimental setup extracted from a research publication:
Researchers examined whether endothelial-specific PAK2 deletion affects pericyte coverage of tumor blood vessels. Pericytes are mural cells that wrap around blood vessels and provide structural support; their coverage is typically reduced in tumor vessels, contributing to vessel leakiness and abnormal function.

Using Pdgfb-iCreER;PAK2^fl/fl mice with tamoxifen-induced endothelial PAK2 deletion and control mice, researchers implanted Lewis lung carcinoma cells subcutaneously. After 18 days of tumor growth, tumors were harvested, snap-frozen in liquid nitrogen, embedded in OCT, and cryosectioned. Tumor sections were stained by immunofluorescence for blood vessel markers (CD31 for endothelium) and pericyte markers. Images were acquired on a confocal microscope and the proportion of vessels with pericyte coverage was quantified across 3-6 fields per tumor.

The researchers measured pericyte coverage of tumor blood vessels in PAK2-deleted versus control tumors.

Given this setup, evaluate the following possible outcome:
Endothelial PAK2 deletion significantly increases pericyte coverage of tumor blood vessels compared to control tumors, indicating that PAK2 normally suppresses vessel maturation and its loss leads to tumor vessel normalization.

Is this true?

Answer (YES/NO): YES